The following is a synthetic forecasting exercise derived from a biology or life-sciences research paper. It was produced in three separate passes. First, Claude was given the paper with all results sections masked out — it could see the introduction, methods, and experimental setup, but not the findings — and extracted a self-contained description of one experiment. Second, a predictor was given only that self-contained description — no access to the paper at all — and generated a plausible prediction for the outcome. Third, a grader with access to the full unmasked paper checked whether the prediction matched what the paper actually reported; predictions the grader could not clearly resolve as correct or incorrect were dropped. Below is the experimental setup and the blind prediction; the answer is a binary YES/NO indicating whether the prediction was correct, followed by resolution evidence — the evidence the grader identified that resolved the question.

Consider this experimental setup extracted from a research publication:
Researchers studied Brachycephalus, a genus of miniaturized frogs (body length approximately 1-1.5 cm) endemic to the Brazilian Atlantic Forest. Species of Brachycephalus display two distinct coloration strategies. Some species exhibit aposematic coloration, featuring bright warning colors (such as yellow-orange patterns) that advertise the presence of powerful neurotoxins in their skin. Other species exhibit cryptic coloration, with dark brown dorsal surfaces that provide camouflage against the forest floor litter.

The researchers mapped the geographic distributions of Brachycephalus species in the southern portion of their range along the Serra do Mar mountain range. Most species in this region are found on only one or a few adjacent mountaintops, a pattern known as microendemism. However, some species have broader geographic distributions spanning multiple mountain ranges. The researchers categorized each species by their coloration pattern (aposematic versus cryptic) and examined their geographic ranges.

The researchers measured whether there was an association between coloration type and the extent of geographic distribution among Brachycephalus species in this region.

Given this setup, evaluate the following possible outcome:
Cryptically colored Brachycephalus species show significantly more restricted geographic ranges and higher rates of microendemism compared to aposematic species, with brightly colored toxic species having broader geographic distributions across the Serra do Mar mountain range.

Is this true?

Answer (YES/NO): NO